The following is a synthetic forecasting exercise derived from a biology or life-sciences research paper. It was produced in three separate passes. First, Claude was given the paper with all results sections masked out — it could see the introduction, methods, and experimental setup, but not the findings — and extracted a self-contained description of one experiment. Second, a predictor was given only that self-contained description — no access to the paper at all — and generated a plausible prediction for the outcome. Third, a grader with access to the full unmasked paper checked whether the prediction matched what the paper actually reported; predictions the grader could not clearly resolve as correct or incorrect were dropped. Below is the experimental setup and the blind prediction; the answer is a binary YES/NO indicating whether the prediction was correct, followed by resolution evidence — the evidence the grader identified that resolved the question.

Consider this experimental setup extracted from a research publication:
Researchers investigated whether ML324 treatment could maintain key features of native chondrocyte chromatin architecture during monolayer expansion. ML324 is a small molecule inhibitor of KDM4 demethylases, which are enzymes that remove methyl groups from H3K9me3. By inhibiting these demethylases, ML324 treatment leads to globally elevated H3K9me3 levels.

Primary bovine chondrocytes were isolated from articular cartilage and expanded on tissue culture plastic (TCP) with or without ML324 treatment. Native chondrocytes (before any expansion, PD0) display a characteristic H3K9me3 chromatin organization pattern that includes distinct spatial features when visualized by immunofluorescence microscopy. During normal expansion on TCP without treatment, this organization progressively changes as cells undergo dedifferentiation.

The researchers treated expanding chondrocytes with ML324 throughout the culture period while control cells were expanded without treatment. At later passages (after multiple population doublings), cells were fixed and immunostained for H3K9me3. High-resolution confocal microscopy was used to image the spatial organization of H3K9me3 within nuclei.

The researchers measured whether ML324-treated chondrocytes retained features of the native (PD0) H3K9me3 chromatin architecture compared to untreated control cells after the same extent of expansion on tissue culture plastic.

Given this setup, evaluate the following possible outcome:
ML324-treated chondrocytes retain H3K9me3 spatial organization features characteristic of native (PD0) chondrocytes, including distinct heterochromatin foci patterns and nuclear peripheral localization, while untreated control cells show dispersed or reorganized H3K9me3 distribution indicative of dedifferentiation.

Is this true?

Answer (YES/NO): YES